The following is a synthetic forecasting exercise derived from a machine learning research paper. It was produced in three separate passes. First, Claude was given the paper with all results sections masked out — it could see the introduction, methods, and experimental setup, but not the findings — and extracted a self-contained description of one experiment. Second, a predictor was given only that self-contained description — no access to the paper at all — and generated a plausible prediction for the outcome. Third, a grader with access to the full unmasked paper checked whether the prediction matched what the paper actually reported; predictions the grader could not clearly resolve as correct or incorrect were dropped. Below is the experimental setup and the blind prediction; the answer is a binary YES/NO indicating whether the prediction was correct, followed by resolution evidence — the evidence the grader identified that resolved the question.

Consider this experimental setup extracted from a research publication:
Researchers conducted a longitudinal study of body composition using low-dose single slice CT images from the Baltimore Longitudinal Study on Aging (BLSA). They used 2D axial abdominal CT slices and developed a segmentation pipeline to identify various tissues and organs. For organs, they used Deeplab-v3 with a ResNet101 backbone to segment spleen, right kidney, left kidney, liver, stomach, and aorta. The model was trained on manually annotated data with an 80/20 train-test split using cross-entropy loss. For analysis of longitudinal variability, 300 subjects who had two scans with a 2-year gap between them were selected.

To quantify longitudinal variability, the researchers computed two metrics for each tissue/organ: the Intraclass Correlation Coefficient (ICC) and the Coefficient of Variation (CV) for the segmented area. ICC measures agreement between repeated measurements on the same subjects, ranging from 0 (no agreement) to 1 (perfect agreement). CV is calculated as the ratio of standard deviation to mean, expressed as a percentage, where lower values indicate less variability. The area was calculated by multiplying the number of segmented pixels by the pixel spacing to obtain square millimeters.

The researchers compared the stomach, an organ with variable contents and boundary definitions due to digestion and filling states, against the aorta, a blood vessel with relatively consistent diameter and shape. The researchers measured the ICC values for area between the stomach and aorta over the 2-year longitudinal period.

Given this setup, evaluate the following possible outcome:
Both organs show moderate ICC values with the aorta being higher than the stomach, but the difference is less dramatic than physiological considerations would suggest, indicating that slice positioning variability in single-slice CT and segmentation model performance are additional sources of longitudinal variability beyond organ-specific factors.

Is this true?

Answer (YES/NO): NO